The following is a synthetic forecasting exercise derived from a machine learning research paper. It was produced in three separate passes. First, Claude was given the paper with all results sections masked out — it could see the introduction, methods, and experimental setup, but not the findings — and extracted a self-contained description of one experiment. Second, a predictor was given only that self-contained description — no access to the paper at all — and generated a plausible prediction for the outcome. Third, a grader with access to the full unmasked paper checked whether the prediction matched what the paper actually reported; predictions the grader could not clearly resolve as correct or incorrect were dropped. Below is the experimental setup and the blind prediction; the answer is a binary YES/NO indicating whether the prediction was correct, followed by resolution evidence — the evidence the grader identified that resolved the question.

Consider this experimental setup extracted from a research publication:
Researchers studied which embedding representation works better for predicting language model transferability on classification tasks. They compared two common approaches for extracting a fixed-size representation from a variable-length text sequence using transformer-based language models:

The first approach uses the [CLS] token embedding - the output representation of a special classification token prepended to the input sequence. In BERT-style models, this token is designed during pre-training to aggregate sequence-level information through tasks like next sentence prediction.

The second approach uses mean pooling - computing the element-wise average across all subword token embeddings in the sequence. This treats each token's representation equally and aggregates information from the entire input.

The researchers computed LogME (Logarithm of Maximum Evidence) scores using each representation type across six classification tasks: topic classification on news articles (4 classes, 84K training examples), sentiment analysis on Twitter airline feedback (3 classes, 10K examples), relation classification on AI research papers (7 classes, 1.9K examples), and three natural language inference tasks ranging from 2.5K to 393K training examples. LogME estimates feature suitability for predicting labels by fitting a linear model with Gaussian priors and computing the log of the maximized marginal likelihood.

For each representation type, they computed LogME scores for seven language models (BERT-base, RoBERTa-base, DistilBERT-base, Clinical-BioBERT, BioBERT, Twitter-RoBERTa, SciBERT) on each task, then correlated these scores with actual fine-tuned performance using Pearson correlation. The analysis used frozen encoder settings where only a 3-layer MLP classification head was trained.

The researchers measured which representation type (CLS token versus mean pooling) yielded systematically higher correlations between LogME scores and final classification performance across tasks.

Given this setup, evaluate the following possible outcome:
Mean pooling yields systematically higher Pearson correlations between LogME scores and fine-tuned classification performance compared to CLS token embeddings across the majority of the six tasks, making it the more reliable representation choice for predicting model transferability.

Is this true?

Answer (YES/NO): NO